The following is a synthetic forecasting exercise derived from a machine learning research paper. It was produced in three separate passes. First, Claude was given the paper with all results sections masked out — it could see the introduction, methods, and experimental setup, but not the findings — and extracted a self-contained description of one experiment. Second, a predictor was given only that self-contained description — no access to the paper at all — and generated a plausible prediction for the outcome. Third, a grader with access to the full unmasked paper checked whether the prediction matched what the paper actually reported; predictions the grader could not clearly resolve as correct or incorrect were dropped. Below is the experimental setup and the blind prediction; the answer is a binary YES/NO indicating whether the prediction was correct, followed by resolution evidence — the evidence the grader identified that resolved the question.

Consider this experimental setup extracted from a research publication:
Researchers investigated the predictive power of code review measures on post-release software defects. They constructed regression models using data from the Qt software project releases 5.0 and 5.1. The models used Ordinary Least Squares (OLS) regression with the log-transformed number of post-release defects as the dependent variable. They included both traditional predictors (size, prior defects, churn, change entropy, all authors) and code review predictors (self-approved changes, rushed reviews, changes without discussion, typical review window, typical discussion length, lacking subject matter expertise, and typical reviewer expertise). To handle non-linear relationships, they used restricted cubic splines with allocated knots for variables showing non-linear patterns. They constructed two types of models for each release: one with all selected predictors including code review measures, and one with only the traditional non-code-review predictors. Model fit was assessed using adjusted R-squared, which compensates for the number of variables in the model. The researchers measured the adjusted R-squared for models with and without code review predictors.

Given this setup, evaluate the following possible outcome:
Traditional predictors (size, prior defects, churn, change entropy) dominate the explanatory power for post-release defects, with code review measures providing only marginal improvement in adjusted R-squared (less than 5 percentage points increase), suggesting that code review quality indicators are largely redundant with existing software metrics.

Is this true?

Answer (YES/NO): YES